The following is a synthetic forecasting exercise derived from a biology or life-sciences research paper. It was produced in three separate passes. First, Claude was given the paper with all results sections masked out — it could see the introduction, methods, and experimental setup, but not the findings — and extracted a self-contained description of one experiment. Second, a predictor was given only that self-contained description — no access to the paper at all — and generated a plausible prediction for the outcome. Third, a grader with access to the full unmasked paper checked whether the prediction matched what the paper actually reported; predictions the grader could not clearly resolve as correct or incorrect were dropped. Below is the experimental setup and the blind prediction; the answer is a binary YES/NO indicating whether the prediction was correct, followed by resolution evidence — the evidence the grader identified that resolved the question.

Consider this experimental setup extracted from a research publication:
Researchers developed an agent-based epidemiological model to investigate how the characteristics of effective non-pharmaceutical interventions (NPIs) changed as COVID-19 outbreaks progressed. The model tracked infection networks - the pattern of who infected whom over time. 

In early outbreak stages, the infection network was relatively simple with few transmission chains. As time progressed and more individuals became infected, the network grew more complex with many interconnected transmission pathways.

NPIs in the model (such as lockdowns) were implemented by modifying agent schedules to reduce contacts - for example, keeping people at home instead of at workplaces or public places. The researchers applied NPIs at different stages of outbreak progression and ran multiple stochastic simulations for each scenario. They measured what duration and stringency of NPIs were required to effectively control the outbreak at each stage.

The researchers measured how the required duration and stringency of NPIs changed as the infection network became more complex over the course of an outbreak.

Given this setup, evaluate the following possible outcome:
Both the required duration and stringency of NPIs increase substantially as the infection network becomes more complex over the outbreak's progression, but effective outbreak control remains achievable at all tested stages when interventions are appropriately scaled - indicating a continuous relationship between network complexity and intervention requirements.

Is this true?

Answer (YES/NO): YES